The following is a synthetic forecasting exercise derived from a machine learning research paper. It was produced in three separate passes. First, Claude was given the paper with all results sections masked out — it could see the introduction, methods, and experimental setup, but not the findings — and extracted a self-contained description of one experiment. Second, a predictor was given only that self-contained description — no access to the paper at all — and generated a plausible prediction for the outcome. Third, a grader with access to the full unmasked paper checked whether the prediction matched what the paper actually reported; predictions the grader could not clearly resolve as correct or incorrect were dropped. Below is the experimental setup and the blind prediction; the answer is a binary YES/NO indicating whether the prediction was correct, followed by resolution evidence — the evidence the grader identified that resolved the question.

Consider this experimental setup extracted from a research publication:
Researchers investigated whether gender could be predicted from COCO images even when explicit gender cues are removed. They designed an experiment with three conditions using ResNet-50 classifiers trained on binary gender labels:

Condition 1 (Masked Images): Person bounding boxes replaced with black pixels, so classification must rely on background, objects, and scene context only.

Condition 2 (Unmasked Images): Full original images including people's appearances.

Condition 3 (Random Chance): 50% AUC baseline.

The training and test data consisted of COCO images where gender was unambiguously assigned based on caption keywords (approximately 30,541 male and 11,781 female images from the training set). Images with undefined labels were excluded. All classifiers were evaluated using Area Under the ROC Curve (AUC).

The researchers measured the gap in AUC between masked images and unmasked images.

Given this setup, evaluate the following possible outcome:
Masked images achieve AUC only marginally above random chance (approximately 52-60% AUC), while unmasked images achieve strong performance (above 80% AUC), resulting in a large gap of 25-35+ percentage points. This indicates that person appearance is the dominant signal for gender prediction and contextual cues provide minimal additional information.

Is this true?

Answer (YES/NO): NO